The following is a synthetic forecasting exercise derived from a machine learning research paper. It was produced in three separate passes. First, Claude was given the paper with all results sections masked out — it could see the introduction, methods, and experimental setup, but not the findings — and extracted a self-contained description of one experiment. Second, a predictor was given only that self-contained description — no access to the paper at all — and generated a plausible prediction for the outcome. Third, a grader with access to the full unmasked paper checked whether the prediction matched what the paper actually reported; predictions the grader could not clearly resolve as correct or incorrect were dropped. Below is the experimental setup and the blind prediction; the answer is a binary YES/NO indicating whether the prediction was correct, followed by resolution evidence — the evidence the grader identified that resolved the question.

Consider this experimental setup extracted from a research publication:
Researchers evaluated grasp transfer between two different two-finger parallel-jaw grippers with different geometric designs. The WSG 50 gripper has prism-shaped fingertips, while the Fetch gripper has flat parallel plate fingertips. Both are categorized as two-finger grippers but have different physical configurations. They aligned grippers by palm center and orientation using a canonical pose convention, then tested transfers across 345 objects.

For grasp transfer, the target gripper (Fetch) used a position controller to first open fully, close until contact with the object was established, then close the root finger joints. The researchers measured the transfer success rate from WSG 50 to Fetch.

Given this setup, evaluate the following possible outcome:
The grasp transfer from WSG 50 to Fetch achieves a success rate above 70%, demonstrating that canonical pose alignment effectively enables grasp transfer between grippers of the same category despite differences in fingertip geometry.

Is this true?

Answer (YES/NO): NO